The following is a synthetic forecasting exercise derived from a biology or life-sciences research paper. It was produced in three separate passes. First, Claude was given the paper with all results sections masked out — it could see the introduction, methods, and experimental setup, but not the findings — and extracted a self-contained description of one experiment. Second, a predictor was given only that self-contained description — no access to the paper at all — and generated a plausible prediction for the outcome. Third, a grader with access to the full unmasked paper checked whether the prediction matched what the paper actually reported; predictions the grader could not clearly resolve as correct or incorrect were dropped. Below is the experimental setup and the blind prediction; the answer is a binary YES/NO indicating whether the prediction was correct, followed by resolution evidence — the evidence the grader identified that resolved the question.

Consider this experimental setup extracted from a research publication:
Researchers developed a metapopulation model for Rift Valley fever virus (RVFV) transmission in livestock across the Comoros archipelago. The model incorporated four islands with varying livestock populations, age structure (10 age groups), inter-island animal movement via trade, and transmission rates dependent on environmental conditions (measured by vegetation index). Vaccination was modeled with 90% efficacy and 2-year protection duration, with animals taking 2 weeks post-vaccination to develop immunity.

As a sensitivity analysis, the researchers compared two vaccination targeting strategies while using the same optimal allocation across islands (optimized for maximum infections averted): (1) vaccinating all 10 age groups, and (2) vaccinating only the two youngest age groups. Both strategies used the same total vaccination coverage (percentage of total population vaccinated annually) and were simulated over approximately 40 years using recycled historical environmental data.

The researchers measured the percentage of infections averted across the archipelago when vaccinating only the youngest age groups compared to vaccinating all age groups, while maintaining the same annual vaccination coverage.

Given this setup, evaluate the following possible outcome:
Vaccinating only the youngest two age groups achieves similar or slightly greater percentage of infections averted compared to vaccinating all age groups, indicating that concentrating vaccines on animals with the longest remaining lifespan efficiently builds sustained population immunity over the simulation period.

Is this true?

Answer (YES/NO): YES